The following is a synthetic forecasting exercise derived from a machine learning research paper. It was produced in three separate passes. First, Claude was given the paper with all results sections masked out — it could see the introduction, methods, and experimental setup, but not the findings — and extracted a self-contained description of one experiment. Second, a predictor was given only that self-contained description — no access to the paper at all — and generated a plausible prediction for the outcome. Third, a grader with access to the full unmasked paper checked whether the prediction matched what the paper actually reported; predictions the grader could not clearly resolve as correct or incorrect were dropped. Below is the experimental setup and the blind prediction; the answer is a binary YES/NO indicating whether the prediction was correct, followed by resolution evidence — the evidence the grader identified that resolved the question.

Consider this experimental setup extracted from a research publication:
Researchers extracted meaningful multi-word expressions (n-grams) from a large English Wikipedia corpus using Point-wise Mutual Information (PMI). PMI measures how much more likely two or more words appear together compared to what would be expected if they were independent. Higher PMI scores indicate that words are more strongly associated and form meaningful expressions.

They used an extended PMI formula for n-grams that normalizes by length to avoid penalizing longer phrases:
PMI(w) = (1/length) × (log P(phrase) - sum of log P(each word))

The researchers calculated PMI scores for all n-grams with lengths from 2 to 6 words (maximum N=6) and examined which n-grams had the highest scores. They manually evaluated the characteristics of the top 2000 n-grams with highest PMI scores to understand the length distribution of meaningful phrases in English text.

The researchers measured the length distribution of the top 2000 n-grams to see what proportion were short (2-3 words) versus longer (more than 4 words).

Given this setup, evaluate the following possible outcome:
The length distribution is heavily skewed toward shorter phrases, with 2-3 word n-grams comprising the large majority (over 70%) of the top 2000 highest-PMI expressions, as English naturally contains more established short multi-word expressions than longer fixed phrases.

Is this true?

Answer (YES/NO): NO